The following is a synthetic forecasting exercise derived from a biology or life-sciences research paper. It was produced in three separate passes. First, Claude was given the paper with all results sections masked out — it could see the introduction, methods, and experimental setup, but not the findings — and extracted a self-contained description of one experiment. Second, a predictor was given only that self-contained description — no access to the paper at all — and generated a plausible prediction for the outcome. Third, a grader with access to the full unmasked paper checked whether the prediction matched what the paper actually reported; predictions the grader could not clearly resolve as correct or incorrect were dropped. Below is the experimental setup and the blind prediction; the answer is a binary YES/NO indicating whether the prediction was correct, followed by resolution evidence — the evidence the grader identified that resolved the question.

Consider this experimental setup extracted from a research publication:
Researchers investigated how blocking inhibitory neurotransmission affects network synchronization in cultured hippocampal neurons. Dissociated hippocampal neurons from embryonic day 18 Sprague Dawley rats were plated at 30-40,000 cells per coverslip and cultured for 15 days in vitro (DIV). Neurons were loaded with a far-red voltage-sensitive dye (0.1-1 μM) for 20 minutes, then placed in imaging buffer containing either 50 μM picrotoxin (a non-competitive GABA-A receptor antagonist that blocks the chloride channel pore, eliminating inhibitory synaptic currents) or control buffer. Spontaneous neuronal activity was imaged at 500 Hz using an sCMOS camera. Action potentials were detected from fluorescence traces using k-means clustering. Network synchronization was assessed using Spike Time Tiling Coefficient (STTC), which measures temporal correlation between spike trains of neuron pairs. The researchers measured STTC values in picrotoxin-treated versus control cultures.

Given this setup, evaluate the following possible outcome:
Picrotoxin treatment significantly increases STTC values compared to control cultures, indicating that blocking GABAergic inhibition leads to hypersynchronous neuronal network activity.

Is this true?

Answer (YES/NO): YES